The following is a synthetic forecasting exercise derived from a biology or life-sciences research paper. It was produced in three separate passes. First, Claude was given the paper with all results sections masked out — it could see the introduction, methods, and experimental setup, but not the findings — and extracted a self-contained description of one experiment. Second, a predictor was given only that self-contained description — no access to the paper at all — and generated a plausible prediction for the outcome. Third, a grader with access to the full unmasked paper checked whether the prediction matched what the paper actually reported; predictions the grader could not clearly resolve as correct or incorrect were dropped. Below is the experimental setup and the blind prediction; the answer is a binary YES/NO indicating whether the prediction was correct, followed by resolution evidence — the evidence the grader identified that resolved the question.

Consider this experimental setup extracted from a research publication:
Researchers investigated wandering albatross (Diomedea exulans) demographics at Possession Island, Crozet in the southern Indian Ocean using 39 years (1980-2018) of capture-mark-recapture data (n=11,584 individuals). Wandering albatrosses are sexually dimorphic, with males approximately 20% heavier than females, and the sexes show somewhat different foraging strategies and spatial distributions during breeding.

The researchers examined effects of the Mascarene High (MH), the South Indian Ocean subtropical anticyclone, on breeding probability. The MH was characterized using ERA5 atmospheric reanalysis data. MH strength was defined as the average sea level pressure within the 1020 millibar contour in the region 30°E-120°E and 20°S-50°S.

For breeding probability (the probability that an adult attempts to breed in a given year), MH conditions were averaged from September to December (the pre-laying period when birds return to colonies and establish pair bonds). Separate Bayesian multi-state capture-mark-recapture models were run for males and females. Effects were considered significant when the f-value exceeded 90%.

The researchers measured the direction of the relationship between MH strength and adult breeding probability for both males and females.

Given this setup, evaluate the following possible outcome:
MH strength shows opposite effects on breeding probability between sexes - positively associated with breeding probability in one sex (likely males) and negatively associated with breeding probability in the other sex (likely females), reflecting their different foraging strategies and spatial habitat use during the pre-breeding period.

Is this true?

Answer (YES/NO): NO